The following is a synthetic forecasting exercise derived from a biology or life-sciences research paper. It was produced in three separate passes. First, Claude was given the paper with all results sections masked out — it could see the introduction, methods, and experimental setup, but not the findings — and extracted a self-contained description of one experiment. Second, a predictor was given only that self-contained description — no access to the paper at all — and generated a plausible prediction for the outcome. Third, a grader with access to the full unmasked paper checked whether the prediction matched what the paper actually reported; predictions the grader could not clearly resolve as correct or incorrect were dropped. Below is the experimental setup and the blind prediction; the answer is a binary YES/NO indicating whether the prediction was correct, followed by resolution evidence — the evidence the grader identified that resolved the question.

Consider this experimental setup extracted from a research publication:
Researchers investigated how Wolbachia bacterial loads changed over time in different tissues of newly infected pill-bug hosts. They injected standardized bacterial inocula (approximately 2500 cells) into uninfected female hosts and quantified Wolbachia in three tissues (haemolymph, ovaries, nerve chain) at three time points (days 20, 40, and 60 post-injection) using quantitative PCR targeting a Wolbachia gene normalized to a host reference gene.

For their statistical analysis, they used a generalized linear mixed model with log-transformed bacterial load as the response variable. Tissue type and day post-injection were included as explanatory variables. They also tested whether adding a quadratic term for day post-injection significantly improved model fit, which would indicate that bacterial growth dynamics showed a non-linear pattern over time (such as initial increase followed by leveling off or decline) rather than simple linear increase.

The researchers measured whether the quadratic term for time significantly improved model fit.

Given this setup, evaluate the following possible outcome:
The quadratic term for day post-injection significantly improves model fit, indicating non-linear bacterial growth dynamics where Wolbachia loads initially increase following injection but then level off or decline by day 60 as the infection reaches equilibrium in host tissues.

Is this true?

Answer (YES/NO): NO